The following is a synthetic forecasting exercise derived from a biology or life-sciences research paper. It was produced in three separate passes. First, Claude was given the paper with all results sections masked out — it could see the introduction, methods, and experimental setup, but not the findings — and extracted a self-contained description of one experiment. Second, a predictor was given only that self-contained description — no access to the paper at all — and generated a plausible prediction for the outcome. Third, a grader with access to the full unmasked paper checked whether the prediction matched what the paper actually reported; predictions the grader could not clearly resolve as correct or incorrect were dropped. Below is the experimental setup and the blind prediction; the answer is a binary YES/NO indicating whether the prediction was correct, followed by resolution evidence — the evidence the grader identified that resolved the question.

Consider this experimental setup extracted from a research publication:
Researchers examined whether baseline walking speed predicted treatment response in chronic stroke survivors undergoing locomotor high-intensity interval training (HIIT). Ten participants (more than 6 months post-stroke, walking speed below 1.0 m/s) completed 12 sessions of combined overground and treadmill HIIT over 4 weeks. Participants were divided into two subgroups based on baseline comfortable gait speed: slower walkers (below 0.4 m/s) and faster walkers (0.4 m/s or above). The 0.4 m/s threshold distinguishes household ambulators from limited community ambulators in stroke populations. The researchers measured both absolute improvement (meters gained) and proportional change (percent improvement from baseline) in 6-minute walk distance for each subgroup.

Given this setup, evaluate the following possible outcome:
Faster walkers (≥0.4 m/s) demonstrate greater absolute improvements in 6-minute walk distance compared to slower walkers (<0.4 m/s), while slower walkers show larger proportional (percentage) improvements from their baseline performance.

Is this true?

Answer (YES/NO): YES